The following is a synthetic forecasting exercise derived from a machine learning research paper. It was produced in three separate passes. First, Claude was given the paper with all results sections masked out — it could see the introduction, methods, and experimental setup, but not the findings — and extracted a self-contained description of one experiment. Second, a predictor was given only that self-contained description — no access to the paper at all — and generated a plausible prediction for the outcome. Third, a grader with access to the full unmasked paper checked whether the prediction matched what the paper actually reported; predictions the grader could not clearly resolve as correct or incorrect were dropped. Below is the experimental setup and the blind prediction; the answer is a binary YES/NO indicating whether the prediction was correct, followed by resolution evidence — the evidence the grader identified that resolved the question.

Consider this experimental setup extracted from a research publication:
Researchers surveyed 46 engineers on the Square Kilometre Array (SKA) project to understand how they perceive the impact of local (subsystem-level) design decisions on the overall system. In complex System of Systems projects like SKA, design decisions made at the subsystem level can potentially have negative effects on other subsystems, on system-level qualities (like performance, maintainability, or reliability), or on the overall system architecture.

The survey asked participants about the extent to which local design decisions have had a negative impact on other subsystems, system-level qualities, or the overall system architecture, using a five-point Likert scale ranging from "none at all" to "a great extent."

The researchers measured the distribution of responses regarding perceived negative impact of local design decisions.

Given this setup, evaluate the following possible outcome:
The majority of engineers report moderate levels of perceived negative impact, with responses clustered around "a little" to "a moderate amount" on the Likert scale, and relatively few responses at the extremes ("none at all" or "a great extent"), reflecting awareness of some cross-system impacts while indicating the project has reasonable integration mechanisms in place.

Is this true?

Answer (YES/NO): YES